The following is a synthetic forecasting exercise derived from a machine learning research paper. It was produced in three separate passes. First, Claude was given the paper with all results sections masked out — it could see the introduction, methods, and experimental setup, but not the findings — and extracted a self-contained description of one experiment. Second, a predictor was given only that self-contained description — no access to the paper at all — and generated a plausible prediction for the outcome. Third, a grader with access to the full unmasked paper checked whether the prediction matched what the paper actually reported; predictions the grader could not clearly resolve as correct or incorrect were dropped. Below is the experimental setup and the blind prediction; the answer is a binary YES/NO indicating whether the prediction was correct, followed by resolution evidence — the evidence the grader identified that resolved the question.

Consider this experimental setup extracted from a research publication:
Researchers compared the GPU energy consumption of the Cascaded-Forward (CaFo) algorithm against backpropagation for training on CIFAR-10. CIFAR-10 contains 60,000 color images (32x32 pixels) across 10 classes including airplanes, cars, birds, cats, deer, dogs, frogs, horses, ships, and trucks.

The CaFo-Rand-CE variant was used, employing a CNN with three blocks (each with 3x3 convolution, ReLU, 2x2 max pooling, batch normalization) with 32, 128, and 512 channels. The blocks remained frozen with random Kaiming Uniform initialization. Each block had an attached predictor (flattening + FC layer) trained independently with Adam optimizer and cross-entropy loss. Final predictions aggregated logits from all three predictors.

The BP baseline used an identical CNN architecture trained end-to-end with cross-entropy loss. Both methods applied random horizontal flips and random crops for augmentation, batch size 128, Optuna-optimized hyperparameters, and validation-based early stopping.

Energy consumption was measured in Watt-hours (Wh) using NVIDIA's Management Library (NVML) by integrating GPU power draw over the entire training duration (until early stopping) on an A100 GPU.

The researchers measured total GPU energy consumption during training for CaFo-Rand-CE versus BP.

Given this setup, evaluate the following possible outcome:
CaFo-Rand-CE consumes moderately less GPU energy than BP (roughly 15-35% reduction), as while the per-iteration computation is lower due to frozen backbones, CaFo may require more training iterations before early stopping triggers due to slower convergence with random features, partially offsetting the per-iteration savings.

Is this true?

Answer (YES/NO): YES